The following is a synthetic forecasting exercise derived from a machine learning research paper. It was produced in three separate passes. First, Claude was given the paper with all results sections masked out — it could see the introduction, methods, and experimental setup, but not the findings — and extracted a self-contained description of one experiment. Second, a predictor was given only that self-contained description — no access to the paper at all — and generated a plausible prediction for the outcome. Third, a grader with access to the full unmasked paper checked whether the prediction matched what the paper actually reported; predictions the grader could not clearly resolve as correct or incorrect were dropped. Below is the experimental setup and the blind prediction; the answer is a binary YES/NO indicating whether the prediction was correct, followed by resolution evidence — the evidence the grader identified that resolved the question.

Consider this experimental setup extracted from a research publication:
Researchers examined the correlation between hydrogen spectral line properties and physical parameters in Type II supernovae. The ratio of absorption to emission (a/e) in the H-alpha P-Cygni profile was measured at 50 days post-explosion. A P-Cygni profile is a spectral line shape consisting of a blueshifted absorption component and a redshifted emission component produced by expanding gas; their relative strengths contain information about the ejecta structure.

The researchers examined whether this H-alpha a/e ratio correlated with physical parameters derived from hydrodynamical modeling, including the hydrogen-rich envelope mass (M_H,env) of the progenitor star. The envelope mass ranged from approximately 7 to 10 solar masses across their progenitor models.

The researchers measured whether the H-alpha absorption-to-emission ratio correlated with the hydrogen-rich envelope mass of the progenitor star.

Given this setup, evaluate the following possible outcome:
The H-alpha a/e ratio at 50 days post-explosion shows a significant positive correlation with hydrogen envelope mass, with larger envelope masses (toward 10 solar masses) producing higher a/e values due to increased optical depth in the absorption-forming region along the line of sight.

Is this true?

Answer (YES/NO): NO